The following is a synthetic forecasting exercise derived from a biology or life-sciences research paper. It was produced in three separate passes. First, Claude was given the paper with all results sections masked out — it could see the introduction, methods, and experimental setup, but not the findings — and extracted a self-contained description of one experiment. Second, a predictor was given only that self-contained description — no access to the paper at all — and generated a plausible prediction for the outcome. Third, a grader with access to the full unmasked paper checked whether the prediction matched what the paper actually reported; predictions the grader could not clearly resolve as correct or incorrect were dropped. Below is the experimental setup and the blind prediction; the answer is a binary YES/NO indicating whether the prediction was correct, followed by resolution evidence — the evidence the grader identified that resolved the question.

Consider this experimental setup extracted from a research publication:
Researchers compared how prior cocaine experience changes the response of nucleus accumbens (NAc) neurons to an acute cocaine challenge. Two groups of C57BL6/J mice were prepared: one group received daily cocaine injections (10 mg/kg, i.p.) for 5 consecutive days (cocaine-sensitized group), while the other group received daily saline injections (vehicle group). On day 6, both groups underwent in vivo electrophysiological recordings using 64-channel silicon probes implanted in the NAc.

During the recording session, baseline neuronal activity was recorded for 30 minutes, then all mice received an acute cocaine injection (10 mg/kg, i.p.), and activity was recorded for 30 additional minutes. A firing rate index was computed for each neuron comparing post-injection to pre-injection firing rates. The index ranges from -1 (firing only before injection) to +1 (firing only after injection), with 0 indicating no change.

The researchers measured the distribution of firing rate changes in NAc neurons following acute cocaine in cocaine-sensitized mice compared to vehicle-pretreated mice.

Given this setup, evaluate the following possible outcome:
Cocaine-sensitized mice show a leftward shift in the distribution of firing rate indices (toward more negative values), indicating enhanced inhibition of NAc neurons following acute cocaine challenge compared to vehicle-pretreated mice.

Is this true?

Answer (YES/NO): NO